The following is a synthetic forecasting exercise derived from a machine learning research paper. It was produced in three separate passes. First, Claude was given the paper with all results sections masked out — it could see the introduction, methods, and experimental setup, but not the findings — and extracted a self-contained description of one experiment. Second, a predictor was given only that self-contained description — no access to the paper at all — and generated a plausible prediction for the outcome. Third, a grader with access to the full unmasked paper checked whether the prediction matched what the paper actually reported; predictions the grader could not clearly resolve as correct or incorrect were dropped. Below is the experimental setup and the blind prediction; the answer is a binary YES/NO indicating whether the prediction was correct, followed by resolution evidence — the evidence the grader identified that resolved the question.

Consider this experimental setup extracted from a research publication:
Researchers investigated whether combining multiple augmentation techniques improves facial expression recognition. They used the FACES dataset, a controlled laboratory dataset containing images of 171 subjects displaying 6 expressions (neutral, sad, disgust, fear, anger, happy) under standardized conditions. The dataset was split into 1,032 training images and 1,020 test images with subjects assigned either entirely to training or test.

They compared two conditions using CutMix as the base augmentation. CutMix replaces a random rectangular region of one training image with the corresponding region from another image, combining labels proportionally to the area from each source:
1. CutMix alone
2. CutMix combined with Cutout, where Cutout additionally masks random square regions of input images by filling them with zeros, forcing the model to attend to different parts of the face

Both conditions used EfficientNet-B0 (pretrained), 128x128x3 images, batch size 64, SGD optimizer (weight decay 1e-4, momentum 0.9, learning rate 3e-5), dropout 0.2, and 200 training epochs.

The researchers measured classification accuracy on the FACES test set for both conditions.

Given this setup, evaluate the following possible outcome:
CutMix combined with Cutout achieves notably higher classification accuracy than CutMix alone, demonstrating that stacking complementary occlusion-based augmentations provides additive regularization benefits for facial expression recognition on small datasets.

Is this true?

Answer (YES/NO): NO